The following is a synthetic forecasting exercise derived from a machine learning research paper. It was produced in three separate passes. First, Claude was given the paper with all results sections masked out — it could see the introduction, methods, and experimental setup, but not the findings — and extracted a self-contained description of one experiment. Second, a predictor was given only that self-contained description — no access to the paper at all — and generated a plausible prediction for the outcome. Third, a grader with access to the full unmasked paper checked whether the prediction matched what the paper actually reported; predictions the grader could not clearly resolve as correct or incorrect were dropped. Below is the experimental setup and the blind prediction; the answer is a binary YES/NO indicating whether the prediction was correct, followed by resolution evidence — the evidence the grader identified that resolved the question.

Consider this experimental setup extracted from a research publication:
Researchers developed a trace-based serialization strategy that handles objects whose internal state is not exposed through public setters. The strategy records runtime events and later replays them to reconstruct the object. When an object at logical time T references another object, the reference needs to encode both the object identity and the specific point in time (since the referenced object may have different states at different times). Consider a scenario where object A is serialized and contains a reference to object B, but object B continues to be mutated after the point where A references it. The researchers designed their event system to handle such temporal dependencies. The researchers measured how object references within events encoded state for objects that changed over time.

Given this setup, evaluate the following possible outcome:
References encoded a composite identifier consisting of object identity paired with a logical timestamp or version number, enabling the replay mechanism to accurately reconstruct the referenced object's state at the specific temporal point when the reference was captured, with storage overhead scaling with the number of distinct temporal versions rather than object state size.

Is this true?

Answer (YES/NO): YES